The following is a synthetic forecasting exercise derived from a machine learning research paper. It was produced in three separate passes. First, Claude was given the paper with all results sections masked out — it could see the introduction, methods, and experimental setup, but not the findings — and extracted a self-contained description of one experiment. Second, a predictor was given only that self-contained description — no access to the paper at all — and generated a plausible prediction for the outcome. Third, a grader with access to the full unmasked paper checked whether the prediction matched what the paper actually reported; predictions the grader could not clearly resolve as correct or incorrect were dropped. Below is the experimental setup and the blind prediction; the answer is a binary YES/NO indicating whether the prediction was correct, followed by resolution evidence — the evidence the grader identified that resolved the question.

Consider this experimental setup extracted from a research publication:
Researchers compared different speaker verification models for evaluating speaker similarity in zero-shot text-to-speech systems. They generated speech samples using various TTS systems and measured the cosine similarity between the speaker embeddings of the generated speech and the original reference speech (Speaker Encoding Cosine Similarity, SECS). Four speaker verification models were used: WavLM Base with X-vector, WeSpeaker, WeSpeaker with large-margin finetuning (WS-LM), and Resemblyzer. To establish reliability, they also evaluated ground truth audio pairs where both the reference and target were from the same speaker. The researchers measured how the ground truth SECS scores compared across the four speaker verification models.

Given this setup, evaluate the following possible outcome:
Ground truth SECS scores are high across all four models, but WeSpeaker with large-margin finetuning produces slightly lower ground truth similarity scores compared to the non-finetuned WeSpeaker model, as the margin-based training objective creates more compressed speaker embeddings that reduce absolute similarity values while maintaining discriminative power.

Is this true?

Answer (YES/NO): NO